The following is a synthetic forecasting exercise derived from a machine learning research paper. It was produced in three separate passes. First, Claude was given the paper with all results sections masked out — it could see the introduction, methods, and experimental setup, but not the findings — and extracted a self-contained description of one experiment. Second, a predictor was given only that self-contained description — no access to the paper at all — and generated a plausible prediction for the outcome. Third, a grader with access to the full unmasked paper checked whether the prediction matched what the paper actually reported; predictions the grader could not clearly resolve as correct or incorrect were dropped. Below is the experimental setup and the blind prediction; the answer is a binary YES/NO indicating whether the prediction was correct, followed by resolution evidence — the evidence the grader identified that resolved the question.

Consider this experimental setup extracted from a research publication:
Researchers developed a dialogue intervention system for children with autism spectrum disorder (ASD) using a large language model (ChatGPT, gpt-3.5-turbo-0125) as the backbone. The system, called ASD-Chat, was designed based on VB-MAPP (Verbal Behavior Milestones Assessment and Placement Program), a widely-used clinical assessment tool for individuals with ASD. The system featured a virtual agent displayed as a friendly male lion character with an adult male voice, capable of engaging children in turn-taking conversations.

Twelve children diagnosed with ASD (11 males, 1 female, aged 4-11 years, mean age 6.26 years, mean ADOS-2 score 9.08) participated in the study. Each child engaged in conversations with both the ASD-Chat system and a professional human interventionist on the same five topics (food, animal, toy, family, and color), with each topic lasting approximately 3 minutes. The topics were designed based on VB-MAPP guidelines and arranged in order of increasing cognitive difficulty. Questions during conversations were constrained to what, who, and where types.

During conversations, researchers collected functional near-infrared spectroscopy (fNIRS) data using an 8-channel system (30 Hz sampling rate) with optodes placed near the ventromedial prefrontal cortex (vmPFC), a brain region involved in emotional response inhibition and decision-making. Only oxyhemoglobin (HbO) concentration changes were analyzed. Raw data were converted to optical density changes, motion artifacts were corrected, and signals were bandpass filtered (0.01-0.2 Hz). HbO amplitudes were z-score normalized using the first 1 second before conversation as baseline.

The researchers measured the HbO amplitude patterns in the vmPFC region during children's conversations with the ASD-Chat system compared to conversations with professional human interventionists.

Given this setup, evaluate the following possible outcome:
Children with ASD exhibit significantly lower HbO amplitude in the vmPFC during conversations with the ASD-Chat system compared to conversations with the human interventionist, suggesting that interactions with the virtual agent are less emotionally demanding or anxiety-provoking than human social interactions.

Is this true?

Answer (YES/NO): NO